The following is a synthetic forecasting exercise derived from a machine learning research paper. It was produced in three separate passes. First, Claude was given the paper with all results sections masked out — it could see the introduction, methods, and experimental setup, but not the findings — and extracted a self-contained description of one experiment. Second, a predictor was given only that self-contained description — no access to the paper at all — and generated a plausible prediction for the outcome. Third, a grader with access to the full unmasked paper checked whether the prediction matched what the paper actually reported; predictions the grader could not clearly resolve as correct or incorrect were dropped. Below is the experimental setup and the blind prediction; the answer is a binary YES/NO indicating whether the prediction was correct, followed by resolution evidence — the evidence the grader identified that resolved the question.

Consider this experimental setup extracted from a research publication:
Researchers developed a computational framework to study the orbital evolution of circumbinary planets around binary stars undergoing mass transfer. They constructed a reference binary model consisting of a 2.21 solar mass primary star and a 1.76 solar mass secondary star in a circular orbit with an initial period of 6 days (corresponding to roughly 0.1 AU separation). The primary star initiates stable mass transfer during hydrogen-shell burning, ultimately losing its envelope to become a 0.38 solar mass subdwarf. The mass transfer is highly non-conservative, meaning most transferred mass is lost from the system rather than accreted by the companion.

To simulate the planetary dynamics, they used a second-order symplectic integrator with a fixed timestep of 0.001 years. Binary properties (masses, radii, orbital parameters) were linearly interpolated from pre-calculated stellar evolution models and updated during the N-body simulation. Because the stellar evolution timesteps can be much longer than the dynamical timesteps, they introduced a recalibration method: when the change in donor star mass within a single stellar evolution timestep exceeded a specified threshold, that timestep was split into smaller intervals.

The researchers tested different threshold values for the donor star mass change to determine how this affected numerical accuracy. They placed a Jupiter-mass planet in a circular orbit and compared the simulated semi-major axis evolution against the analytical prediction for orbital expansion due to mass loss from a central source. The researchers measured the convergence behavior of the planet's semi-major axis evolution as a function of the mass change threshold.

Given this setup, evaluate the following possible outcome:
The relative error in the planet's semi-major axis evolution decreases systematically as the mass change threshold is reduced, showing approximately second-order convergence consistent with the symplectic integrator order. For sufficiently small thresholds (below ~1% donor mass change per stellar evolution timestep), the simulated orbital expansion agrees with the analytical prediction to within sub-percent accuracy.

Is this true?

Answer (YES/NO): NO